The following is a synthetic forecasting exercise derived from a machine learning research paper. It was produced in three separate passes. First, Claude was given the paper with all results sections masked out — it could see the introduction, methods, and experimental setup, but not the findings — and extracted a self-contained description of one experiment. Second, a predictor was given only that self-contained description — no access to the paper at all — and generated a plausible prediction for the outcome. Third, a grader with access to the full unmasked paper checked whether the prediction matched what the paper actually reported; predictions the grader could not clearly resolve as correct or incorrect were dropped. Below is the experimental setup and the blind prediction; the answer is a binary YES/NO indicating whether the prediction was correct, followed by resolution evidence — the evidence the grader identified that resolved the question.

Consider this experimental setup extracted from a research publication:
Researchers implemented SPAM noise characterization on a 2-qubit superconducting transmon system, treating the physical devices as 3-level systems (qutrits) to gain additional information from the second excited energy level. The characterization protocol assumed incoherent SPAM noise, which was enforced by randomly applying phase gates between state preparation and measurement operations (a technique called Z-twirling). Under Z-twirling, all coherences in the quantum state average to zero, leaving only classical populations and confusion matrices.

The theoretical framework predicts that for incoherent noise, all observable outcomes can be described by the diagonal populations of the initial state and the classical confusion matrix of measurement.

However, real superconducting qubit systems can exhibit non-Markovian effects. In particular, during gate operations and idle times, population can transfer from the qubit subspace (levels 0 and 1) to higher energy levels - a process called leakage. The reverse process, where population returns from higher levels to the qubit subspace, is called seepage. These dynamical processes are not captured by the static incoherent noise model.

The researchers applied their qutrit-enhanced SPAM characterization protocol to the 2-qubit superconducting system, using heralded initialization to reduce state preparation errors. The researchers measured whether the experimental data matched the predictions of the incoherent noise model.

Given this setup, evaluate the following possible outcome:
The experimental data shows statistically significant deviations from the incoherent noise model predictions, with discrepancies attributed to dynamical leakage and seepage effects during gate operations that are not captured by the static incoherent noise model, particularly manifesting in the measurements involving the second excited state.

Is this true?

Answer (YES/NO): NO